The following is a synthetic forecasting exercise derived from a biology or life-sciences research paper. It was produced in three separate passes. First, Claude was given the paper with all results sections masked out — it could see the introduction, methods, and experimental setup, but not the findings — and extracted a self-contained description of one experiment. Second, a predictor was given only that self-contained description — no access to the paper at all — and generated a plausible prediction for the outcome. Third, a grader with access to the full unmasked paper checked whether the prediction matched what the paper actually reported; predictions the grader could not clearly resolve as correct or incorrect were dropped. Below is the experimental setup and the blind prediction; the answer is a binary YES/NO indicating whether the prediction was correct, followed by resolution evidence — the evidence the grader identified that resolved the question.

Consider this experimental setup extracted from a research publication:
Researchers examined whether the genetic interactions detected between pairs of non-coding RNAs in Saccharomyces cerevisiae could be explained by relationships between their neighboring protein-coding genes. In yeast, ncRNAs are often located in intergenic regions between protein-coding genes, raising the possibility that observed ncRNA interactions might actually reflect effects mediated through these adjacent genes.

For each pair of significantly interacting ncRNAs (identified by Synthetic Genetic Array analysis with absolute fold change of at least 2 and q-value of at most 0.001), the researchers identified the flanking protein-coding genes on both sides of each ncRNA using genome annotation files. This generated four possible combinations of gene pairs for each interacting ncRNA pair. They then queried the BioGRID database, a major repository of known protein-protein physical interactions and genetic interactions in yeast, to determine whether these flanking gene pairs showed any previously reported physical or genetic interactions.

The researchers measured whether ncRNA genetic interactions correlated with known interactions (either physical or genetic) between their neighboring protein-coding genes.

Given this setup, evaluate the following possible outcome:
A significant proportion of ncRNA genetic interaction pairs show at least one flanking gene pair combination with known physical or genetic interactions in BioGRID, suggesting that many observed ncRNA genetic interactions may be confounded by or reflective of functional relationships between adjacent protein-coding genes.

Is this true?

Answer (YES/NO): NO